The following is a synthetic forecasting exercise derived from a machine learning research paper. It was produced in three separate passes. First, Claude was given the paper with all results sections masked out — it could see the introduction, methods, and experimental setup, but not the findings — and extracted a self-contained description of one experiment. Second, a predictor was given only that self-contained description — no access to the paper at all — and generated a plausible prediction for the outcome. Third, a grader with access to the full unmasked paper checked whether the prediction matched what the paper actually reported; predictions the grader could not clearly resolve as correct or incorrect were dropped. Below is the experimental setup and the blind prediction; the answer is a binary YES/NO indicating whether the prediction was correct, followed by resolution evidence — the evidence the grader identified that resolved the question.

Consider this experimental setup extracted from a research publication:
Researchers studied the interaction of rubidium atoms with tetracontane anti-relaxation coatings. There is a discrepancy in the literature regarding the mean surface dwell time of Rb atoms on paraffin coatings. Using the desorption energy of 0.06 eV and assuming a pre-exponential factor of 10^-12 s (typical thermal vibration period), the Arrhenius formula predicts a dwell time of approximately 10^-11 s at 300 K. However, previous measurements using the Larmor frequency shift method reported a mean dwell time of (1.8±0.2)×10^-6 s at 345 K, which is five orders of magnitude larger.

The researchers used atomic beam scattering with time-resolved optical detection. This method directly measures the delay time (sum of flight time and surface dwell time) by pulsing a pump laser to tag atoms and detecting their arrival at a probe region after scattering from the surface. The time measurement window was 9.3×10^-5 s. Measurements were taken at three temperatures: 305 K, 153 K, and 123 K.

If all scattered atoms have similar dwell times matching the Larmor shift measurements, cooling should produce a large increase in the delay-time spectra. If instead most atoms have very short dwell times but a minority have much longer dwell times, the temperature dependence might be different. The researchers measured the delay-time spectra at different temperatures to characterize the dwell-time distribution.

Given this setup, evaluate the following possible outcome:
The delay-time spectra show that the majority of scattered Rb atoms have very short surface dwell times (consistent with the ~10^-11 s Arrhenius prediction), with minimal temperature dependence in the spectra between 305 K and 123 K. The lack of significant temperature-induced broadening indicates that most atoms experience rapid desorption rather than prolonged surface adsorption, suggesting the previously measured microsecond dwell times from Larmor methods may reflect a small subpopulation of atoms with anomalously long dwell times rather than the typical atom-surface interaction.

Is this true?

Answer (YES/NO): YES